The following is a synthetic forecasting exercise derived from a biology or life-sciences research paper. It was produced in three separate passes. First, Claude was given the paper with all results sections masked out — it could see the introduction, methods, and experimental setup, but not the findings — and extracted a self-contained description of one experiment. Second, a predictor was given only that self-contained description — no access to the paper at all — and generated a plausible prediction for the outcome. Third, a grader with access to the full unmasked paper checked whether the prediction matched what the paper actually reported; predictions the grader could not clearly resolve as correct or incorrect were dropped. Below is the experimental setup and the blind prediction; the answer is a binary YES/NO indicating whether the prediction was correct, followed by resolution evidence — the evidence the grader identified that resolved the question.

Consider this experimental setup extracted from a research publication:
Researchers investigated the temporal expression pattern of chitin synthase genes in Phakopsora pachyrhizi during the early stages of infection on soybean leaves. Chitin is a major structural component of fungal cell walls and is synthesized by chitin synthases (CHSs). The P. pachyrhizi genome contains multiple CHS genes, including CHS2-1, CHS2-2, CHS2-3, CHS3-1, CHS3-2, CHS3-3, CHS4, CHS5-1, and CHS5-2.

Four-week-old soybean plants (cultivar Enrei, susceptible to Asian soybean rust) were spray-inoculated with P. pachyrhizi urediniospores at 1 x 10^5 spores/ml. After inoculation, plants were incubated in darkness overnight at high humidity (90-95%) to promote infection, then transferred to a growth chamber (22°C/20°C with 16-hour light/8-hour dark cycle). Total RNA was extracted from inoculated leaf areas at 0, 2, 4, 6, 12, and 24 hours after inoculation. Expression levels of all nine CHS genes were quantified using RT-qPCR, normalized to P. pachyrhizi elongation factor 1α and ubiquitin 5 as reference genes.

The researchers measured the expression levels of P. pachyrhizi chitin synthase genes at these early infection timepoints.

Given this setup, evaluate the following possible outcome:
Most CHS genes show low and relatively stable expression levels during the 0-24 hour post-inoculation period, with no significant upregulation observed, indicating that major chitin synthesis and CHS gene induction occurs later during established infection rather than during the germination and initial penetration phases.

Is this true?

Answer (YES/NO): NO